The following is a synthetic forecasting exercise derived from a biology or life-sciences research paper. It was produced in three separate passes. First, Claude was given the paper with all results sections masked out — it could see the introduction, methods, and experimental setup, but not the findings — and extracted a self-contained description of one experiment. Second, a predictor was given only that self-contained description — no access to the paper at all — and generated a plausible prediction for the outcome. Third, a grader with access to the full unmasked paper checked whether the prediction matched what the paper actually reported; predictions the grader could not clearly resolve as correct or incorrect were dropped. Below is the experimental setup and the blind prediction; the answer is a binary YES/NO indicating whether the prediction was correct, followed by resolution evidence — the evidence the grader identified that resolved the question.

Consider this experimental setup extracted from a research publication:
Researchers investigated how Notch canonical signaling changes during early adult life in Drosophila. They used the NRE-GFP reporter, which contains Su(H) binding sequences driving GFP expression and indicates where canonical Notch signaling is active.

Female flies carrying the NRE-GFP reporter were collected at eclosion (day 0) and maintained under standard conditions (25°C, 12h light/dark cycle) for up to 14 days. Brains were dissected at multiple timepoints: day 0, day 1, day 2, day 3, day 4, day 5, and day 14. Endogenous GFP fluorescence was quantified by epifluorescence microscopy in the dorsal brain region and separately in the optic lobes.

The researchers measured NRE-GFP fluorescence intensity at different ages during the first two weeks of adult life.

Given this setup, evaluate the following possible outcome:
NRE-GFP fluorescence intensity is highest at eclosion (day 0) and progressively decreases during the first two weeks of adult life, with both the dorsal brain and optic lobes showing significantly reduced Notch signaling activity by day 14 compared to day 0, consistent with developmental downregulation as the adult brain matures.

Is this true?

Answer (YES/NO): NO